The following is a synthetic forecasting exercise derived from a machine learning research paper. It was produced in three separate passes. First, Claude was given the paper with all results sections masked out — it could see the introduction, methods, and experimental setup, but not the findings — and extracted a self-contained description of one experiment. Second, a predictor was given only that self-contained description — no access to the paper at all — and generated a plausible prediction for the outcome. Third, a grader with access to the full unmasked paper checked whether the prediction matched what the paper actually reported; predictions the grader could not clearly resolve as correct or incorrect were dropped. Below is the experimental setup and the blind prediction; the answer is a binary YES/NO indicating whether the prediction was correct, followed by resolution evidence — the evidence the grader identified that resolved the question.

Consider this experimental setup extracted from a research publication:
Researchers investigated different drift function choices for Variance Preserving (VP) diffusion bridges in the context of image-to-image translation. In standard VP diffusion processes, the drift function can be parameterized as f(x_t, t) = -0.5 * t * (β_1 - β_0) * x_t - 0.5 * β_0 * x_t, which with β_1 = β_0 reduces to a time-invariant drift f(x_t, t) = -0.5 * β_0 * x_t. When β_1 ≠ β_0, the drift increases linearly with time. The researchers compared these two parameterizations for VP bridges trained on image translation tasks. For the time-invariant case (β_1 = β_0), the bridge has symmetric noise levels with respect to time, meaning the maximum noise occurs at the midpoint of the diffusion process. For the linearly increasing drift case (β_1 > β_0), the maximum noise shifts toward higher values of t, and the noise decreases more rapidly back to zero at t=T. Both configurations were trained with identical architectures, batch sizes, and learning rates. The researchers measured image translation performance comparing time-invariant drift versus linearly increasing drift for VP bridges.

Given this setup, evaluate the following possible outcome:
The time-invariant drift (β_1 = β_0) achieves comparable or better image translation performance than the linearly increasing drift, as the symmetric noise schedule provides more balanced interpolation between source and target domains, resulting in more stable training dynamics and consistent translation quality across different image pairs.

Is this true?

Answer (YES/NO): YES